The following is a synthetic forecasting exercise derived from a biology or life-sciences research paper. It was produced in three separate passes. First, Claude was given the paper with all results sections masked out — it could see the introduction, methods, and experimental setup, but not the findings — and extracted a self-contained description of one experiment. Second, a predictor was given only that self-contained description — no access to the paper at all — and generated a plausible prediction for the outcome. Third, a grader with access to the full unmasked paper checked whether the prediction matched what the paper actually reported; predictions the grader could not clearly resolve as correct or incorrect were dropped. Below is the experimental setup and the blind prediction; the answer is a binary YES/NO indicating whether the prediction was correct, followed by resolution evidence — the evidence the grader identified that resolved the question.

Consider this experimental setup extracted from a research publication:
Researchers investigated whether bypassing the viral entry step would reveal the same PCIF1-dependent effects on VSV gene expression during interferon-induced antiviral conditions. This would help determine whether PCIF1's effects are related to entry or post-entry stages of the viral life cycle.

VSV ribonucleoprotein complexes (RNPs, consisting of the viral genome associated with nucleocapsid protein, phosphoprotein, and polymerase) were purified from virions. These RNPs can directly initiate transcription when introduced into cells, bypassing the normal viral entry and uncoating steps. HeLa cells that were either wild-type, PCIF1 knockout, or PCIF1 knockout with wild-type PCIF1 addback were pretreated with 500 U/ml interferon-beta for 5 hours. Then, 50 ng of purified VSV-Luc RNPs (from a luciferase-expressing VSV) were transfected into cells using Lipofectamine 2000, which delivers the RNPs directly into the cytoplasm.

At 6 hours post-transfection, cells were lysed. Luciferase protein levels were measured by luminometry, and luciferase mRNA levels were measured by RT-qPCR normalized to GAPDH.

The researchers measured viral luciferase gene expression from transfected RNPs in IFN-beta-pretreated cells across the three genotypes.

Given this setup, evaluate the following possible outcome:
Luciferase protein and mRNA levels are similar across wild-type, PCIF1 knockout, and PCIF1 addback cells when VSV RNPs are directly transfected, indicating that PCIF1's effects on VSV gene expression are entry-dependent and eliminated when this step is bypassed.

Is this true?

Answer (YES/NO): NO